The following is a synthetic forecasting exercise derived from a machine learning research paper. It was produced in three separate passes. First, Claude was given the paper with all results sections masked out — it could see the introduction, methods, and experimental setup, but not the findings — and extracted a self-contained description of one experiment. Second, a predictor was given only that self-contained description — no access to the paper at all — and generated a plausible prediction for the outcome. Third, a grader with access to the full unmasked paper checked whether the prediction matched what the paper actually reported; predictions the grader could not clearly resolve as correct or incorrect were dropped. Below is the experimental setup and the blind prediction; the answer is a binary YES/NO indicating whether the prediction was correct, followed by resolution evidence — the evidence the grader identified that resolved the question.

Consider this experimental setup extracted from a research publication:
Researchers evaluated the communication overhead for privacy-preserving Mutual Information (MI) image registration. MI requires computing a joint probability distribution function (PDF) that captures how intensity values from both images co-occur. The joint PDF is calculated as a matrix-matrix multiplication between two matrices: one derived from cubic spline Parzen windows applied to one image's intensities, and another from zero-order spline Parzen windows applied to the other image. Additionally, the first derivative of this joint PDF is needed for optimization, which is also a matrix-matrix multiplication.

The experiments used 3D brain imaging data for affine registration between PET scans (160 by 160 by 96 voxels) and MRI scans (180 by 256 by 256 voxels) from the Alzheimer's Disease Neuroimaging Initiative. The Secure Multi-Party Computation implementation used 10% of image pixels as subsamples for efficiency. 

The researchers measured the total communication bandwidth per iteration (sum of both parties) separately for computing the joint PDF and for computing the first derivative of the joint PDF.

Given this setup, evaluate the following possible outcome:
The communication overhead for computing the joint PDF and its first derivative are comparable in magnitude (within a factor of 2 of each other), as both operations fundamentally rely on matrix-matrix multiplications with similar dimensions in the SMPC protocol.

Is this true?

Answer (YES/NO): YES